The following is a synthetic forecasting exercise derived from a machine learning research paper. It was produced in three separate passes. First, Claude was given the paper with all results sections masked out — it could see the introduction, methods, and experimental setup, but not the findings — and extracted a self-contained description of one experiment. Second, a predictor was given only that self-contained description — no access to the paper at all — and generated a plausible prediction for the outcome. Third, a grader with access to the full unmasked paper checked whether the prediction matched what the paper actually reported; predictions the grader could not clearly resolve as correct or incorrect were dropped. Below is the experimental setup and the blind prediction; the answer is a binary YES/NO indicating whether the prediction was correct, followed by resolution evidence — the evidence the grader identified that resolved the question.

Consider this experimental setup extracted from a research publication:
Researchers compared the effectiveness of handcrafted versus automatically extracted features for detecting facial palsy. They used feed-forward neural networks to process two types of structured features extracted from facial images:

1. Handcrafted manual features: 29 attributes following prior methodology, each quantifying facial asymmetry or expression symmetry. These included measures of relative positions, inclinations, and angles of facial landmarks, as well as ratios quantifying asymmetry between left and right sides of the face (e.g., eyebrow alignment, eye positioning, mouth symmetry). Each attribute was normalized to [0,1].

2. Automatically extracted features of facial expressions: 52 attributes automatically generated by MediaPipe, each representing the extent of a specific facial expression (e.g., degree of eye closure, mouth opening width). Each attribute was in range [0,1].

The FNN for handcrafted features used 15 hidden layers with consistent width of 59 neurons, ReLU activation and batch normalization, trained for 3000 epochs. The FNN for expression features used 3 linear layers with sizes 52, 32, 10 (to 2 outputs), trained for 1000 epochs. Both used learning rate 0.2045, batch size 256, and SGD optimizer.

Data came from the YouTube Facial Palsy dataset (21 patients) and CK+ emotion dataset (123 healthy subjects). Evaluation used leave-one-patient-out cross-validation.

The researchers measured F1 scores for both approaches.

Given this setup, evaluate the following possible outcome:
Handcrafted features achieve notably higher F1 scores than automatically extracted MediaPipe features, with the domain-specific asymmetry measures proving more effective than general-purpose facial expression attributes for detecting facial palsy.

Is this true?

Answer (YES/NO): NO